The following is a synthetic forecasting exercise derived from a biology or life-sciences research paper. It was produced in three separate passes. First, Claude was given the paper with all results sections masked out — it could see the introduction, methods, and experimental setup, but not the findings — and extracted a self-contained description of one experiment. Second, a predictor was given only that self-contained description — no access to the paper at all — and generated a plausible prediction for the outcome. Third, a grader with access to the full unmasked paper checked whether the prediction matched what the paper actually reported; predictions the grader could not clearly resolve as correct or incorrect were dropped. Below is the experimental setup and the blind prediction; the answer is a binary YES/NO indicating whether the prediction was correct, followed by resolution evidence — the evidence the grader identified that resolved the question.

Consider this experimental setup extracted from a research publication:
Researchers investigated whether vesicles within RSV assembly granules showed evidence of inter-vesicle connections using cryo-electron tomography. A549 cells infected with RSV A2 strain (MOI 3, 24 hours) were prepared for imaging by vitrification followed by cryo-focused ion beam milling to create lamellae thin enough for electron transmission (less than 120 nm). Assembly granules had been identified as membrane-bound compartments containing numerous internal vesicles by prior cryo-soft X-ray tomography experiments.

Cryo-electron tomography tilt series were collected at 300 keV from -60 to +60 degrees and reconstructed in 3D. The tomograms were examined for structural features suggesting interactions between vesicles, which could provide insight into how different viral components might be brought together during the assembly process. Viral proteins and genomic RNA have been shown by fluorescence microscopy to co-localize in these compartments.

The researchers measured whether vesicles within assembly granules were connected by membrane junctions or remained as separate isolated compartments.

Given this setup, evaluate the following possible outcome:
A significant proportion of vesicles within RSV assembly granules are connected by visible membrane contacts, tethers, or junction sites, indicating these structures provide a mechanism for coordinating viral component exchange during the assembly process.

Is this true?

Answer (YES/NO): NO